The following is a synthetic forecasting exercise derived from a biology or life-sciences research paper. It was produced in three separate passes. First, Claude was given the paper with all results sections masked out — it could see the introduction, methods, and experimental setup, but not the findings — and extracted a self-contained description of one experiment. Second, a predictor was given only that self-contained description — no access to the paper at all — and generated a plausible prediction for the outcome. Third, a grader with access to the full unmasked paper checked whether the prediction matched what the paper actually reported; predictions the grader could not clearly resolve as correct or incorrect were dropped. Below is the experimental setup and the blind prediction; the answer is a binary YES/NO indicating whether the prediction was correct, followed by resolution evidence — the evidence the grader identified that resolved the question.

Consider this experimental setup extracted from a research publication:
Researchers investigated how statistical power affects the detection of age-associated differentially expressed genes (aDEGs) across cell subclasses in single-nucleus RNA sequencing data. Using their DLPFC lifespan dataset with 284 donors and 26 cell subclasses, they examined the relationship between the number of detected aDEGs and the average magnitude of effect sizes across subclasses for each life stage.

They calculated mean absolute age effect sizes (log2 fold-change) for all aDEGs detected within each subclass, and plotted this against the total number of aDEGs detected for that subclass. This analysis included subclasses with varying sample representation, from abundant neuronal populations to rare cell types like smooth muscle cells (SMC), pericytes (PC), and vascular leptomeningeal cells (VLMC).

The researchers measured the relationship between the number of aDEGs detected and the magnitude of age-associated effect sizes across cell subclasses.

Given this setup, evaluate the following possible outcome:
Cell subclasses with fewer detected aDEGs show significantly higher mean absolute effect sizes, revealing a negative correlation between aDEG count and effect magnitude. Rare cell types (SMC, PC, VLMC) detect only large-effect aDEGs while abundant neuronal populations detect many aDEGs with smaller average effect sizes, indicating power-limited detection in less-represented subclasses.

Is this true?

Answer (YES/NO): YES